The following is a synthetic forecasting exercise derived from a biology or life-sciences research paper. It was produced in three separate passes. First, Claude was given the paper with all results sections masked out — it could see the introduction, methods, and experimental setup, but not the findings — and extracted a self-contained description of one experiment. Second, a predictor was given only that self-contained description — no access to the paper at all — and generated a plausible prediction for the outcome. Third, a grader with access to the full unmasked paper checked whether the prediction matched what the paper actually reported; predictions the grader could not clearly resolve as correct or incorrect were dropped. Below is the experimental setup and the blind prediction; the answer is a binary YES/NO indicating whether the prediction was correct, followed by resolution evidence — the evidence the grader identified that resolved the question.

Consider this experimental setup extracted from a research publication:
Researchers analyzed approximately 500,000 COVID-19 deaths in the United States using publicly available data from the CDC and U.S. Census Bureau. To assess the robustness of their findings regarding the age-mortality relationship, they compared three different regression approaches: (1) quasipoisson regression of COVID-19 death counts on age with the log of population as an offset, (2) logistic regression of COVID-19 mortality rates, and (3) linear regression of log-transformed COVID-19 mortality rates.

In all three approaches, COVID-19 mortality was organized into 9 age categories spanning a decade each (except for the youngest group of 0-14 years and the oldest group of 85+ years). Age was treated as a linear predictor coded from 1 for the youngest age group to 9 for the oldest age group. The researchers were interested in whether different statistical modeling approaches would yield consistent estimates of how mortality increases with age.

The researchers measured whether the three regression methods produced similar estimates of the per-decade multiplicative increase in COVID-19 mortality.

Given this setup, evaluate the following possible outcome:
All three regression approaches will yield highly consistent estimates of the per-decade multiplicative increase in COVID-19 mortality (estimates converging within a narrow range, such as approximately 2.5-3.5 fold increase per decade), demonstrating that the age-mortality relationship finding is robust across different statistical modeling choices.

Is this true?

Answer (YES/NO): YES